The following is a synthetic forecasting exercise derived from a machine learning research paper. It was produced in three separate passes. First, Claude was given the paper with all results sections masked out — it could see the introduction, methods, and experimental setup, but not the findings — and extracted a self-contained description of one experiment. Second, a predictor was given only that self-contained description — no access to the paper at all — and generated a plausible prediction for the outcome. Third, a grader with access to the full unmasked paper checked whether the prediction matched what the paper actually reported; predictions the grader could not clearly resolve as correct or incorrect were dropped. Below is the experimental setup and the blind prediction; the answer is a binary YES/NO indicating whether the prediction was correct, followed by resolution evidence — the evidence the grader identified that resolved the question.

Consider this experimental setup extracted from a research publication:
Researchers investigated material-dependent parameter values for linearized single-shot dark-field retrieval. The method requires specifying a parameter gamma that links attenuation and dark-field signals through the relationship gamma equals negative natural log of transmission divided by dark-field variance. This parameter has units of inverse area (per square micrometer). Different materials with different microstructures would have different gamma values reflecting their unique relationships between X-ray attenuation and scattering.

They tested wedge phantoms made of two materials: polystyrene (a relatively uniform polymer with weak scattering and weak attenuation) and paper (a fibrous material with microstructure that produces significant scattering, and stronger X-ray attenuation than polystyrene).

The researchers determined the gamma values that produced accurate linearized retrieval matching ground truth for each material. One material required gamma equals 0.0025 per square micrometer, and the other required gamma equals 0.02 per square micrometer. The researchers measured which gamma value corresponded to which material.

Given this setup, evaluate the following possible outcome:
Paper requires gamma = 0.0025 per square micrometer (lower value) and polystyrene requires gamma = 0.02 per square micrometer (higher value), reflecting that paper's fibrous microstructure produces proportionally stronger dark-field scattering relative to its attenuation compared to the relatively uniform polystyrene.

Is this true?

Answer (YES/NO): NO